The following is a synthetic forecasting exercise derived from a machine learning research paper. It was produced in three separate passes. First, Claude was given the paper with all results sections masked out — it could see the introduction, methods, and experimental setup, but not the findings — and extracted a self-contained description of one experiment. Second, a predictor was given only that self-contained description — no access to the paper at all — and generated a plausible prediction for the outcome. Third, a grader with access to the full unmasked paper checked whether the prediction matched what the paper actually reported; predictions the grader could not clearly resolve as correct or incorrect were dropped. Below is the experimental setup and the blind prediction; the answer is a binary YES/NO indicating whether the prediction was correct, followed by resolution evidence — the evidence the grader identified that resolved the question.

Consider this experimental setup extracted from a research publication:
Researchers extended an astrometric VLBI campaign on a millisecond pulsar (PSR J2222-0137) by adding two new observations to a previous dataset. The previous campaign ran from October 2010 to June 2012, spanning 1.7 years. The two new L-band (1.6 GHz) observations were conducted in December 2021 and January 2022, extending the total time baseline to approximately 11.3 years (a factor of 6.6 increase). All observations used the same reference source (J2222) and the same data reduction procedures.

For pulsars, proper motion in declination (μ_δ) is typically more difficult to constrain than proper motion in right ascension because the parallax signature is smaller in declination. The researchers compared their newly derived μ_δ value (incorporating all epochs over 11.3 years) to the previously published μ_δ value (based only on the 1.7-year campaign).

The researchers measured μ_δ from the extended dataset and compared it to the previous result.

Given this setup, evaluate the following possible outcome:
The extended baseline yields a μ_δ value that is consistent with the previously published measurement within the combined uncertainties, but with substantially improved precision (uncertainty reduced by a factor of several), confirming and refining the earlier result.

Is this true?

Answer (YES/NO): NO